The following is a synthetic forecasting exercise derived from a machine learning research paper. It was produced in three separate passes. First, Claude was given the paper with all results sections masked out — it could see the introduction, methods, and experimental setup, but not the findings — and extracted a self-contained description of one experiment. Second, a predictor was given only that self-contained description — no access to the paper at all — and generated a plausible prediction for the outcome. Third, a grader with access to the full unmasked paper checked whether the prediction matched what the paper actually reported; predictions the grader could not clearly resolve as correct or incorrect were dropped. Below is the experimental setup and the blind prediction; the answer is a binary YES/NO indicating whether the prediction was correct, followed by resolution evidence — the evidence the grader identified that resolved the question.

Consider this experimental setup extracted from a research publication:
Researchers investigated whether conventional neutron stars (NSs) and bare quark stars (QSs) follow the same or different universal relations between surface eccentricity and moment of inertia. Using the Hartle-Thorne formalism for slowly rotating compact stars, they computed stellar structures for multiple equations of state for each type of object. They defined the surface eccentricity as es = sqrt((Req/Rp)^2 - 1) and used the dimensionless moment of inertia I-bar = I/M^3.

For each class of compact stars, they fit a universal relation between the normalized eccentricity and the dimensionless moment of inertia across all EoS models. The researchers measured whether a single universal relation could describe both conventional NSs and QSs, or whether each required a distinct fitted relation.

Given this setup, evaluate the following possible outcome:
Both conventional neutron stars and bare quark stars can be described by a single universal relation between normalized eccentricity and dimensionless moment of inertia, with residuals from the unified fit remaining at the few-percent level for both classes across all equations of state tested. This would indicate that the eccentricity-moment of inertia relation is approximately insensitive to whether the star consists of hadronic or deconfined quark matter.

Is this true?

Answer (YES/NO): NO